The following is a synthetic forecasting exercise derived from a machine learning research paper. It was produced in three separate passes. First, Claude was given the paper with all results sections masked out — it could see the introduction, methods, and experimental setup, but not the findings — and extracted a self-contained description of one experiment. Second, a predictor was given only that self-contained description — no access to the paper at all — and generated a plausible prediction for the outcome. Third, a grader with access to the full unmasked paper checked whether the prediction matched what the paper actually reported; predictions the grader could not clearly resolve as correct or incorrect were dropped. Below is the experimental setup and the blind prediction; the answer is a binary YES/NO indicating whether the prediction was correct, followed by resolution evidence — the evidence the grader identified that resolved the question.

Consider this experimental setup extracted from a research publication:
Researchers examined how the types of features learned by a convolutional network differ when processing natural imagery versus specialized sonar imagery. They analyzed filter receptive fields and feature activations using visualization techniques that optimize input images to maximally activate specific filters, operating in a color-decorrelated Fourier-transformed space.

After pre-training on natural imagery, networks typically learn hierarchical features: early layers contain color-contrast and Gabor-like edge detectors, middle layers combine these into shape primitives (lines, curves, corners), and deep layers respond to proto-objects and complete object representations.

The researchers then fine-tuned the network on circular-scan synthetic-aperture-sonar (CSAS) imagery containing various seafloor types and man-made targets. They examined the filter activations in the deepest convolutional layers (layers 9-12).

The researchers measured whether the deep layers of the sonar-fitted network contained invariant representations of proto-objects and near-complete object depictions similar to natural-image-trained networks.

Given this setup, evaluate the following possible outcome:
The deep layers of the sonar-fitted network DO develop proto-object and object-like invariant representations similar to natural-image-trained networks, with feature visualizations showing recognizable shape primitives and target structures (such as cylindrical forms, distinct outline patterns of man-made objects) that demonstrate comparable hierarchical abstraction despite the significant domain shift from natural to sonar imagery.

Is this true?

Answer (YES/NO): NO